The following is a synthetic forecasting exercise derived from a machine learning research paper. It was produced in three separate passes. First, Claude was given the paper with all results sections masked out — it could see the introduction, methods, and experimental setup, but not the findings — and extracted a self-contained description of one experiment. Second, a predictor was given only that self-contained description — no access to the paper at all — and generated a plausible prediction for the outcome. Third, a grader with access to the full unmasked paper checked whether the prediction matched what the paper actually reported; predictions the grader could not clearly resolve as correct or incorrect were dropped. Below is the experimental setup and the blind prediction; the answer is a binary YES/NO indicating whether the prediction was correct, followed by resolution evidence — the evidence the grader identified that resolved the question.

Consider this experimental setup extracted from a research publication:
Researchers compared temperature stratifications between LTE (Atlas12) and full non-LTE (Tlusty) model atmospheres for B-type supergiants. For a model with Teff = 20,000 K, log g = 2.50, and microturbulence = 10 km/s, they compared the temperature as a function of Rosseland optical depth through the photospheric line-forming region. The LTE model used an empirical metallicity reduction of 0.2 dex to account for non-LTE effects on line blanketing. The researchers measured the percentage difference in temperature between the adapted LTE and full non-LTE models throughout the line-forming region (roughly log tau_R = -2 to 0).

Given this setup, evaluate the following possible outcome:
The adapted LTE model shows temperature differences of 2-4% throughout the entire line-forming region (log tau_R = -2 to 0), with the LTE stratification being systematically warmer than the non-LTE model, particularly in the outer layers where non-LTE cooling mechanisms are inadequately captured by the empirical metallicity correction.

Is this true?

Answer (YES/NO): NO